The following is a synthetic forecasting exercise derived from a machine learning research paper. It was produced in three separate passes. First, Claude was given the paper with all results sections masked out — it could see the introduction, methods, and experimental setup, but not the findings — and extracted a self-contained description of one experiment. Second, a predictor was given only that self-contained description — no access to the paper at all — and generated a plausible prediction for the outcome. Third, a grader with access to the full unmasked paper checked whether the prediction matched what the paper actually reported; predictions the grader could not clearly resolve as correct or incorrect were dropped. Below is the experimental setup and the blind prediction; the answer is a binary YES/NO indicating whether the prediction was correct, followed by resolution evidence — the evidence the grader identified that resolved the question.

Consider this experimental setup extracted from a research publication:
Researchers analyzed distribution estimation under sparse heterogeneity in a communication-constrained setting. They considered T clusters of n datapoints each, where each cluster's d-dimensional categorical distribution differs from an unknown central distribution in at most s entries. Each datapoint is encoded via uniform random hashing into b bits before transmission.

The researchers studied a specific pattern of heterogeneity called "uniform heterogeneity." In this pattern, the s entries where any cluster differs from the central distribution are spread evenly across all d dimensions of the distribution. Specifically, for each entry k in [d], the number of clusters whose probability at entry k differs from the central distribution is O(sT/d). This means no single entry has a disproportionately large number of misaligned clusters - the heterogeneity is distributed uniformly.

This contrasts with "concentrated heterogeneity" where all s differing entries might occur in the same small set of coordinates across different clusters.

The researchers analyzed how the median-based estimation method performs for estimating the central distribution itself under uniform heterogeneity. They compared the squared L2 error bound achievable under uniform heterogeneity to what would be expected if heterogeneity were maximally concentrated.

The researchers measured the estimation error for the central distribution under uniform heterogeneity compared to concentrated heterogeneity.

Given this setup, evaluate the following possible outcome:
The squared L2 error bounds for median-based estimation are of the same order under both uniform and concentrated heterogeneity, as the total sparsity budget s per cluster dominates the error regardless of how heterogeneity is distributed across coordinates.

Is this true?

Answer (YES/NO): NO